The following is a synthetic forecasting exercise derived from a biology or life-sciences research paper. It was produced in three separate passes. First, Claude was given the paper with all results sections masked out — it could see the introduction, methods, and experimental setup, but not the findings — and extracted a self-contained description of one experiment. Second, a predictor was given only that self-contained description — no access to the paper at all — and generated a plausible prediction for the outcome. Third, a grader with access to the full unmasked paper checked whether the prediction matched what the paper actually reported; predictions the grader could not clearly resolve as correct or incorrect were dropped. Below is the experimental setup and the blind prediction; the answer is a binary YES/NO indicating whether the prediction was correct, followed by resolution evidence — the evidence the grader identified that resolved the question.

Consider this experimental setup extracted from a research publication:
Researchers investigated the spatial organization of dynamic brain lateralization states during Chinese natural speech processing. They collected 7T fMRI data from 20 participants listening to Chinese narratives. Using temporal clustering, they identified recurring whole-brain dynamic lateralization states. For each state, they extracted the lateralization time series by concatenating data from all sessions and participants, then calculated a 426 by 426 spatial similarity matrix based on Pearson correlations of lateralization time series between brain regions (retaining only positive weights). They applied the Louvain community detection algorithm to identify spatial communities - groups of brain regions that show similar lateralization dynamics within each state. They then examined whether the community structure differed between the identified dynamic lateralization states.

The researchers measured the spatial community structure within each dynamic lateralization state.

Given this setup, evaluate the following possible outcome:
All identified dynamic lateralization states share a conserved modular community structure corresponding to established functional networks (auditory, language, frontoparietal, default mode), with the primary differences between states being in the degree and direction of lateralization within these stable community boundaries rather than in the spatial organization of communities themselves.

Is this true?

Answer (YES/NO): NO